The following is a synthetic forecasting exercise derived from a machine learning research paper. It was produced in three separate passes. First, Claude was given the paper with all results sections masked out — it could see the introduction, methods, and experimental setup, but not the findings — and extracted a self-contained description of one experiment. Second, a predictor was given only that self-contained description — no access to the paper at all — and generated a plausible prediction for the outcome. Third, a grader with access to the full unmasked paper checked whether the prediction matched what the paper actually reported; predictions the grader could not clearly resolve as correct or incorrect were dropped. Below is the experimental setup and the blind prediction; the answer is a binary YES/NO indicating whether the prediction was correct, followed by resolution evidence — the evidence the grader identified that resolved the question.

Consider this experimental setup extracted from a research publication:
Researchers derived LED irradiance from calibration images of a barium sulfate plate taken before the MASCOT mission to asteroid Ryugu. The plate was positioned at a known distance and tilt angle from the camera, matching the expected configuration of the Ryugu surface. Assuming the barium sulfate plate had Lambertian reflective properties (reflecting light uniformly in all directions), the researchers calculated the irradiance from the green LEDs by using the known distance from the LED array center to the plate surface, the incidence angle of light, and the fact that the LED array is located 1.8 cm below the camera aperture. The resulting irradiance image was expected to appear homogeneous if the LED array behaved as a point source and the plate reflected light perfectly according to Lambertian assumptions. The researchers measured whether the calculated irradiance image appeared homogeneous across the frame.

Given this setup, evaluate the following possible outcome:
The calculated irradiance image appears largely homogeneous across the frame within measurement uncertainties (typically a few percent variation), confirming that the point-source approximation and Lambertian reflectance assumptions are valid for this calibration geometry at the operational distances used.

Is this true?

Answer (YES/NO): NO